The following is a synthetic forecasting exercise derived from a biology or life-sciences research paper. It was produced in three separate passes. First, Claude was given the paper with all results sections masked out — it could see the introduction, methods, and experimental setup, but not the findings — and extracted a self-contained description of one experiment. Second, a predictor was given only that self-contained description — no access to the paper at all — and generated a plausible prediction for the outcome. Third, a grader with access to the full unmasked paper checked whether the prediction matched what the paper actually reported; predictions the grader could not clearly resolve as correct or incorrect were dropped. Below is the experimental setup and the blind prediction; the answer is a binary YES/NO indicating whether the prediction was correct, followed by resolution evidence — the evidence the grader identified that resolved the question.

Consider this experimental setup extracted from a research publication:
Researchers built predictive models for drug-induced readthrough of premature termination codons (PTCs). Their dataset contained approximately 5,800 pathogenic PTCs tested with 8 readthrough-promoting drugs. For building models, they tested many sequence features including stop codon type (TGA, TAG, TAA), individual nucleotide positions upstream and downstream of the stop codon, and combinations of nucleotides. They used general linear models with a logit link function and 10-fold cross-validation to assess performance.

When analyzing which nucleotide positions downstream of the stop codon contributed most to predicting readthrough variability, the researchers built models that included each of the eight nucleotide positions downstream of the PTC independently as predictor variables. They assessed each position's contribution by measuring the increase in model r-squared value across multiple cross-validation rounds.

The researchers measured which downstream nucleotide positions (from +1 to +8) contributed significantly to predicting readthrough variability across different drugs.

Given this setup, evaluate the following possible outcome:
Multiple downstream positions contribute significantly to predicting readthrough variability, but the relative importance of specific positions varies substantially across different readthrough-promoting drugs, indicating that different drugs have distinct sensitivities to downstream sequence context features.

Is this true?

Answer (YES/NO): NO